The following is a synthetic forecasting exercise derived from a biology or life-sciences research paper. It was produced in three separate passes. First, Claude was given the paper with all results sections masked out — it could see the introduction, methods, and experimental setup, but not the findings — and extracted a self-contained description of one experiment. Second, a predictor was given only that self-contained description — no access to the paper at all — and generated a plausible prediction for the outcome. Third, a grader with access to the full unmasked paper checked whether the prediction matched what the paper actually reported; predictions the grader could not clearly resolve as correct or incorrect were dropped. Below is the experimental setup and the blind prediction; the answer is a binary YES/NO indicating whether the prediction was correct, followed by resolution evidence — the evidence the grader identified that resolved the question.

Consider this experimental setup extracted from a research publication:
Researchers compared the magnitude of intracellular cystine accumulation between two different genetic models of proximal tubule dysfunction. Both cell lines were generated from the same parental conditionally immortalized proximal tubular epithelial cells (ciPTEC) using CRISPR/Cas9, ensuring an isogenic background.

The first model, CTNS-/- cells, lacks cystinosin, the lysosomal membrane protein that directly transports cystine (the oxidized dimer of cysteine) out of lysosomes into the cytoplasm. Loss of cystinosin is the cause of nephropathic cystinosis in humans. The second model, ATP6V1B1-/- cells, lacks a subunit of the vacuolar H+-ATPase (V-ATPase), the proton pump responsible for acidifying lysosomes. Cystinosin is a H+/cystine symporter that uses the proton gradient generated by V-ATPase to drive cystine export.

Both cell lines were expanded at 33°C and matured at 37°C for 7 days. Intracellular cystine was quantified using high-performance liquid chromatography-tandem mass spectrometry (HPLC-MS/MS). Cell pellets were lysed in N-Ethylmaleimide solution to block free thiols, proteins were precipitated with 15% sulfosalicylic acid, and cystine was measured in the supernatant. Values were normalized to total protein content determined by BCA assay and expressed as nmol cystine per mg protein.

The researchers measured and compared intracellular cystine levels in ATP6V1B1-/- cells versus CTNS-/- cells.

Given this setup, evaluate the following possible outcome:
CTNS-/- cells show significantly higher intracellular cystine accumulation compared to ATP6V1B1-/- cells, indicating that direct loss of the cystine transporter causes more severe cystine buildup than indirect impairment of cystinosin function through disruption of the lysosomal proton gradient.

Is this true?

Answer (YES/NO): YES